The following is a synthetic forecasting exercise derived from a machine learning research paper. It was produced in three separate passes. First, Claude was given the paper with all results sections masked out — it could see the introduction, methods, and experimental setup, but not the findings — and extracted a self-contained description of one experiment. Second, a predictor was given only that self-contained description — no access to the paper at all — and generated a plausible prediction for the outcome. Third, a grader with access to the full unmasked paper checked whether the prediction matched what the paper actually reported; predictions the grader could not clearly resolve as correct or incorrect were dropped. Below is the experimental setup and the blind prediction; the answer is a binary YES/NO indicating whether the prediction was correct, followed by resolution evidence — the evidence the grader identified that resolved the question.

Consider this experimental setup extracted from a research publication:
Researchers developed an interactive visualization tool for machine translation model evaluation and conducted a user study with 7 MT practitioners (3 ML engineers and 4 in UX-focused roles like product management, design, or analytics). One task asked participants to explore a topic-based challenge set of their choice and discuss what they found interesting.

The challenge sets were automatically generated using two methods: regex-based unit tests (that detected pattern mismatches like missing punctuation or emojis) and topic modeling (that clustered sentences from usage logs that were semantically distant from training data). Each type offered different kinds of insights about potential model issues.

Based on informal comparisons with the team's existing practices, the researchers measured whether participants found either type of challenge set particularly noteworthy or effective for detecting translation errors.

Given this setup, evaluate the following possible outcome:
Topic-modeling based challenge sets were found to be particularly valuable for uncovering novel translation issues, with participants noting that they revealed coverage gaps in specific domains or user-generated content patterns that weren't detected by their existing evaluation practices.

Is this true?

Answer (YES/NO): NO